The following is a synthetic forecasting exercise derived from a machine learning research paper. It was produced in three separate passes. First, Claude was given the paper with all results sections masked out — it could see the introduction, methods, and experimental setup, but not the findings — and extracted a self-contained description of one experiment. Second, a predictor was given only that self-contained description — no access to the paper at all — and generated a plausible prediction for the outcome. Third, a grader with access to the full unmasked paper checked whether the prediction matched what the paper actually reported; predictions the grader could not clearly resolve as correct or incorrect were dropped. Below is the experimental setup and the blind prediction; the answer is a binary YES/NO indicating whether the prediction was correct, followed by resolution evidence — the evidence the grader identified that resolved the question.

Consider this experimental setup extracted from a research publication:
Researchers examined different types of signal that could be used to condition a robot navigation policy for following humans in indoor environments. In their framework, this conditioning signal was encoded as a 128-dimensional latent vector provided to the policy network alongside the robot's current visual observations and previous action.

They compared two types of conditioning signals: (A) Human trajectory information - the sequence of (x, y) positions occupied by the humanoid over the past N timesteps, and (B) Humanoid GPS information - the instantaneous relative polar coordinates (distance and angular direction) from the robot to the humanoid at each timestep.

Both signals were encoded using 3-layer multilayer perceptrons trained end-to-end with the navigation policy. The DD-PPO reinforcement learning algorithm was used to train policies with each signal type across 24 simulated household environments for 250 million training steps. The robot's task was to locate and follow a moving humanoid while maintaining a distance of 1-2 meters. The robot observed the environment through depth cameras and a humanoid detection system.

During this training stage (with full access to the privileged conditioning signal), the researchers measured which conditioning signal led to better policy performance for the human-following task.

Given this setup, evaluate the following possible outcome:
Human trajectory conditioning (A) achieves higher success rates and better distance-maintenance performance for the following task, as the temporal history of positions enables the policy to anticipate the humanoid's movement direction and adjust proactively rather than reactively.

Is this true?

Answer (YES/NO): NO